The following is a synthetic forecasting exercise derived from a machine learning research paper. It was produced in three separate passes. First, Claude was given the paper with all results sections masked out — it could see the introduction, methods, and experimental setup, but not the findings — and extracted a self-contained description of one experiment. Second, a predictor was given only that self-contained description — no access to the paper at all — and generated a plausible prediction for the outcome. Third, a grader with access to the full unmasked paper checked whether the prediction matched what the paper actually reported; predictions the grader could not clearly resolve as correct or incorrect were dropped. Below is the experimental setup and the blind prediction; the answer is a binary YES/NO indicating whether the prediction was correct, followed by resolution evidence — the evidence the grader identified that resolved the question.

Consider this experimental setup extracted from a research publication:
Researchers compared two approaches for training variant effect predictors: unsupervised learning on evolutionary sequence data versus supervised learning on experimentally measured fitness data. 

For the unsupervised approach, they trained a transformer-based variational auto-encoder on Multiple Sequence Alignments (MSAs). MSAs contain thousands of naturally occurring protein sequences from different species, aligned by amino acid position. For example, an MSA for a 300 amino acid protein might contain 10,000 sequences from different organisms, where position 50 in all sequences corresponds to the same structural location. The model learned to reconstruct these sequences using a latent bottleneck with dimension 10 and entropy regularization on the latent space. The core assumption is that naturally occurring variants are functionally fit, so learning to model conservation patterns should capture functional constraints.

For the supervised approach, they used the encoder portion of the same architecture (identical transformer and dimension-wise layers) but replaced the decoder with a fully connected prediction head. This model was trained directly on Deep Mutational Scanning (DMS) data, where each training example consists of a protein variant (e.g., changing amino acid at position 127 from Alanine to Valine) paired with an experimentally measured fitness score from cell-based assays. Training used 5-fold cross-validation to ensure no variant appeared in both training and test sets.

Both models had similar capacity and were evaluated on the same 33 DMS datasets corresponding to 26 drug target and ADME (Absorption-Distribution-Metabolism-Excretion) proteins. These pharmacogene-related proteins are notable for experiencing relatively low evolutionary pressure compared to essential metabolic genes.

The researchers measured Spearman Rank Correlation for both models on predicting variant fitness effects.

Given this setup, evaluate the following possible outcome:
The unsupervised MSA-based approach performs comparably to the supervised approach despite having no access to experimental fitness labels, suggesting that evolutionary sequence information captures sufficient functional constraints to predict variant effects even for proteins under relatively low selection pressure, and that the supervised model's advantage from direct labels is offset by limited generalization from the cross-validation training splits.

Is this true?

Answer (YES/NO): NO